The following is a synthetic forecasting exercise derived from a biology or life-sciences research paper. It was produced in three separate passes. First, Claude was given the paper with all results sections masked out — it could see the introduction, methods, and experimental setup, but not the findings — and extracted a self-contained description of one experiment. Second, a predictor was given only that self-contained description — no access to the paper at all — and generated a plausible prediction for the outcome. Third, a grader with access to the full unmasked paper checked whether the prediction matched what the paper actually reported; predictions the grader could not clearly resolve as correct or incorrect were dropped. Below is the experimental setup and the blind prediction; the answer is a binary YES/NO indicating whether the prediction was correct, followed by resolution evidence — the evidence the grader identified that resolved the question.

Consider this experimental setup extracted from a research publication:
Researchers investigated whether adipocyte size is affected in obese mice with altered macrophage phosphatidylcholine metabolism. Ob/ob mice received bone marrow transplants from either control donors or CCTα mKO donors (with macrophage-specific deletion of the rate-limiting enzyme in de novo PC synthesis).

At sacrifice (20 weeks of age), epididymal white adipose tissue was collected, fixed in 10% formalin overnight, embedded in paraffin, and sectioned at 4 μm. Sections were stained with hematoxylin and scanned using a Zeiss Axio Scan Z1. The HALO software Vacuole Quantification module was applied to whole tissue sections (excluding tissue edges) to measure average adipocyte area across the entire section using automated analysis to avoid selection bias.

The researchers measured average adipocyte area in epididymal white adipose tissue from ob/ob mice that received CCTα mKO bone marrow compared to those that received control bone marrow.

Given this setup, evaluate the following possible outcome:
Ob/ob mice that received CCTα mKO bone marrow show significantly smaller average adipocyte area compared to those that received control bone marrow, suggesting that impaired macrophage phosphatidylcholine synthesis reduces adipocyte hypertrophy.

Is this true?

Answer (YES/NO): NO